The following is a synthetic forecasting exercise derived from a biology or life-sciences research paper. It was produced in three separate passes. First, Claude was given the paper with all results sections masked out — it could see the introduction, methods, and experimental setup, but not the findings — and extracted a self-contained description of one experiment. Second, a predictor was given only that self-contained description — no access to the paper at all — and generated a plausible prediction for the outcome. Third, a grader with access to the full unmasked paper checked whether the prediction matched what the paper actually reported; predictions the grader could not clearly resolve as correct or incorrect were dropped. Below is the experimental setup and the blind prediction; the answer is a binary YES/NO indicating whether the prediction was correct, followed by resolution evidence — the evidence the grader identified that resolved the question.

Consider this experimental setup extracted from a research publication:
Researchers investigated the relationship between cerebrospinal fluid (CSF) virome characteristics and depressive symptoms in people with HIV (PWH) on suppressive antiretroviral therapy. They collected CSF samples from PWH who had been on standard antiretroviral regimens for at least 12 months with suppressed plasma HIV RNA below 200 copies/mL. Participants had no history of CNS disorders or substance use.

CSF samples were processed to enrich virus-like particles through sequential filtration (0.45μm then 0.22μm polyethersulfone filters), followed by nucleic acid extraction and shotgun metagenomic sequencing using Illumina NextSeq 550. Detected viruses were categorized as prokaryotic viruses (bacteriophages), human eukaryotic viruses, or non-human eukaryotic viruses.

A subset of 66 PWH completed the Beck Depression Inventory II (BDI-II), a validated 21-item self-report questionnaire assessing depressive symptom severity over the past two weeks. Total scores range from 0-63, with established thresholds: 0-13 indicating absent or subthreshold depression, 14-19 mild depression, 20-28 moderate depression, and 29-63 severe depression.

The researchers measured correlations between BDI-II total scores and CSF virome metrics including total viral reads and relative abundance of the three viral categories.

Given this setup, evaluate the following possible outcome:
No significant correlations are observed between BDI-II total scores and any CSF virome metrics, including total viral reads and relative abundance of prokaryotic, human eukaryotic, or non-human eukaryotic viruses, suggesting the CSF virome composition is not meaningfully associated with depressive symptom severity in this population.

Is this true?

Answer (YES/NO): YES